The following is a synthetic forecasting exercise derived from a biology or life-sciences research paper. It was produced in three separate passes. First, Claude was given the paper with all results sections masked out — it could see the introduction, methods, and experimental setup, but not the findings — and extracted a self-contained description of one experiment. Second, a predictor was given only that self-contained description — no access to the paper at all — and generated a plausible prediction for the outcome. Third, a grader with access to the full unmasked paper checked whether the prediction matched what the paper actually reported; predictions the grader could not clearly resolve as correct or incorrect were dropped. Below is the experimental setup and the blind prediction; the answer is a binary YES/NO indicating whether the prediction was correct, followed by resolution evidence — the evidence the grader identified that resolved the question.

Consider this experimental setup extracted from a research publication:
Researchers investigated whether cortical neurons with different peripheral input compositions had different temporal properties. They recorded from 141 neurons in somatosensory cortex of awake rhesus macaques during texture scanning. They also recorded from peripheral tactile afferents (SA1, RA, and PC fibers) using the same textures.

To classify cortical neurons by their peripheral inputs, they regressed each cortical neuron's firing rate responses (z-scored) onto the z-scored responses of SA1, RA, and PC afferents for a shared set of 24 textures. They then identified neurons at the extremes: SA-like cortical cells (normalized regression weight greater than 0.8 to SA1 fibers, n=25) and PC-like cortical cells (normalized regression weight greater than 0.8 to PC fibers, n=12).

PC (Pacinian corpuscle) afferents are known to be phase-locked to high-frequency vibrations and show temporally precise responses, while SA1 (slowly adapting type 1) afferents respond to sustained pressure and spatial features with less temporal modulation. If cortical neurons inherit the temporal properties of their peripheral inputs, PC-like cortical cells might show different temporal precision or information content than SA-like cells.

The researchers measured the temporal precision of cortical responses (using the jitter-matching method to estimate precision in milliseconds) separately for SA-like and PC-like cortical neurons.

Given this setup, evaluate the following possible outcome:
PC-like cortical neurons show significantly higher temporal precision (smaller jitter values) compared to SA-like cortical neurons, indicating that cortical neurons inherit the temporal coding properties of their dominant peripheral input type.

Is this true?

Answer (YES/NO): NO